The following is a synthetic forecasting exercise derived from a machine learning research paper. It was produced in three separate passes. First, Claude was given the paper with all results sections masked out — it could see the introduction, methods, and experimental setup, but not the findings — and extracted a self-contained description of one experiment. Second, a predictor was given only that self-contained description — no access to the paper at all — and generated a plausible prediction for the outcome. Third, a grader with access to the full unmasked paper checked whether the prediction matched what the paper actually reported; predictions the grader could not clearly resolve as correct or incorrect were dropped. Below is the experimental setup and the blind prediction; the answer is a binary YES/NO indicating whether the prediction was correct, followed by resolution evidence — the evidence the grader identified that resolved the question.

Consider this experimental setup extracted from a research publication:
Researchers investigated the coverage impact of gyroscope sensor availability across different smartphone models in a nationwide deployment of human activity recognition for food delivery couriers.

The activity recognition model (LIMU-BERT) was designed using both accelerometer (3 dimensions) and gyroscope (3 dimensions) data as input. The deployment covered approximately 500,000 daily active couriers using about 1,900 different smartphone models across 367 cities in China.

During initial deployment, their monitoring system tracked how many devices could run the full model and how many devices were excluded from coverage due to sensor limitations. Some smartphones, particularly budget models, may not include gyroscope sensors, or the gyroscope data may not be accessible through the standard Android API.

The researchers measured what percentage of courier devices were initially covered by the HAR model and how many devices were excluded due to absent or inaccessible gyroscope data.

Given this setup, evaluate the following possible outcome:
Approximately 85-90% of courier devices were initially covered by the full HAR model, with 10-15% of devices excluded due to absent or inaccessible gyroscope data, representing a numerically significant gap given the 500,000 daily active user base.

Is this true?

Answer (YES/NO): YES